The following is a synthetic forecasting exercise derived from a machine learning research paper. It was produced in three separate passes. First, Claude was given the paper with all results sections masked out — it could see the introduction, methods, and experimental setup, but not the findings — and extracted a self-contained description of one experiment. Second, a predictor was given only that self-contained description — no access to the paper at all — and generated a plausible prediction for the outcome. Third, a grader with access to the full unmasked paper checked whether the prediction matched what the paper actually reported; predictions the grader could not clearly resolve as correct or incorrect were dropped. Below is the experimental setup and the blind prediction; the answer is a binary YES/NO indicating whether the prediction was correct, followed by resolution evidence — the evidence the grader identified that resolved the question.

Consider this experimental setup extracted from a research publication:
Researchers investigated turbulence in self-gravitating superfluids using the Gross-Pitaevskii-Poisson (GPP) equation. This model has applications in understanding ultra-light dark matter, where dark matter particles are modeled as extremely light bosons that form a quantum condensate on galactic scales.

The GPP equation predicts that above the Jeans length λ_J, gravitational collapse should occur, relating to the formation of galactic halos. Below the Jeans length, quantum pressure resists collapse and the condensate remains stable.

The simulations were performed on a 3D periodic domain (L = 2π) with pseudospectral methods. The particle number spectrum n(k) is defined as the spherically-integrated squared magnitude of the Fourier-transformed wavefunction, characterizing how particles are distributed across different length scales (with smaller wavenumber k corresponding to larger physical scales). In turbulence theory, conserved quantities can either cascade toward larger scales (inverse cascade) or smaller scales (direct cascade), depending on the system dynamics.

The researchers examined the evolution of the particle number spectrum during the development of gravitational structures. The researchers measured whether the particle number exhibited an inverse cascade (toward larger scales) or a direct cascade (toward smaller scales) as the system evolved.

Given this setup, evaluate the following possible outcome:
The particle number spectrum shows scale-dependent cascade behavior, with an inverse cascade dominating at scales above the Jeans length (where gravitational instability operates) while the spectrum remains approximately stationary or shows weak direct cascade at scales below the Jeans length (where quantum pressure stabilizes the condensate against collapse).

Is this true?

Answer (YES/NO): NO